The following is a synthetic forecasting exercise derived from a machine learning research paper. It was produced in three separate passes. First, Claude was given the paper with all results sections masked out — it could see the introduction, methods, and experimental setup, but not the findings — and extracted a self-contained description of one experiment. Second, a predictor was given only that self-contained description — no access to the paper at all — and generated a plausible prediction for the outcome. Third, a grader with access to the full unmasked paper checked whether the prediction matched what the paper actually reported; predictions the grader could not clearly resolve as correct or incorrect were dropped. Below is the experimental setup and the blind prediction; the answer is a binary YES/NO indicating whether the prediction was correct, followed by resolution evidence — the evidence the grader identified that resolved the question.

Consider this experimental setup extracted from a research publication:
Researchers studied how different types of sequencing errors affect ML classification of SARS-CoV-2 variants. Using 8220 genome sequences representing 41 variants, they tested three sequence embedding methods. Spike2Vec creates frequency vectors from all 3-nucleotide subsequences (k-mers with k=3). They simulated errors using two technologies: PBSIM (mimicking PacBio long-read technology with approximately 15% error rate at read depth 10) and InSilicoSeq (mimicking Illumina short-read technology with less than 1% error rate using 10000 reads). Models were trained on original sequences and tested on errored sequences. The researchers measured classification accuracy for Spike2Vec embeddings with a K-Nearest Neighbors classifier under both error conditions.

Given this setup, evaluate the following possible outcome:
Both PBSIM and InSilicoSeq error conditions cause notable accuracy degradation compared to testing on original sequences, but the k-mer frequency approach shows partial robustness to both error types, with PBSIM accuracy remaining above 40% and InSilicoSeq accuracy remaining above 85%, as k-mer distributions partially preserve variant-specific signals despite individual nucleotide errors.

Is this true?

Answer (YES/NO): NO